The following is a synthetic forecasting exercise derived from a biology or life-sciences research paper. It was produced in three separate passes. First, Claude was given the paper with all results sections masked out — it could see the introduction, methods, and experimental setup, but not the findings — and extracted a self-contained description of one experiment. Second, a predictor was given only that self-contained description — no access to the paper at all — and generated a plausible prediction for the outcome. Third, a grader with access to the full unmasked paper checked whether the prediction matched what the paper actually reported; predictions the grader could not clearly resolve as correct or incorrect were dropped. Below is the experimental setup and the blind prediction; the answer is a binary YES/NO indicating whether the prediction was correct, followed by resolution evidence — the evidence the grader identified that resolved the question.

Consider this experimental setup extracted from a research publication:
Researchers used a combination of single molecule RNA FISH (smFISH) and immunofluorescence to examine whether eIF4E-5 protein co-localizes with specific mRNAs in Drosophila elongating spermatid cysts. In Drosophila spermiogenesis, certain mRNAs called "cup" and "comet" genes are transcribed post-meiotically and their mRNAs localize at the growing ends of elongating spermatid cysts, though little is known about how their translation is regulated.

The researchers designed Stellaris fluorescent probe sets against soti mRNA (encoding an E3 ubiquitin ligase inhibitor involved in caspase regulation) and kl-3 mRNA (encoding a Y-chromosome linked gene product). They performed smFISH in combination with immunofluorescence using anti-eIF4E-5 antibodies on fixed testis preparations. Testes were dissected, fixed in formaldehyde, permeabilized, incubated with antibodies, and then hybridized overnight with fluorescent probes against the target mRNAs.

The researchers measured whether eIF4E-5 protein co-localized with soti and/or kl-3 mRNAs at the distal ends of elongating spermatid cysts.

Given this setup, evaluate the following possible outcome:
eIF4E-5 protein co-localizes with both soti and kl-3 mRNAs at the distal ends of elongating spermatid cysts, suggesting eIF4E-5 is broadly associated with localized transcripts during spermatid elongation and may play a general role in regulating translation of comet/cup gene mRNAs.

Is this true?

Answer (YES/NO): NO